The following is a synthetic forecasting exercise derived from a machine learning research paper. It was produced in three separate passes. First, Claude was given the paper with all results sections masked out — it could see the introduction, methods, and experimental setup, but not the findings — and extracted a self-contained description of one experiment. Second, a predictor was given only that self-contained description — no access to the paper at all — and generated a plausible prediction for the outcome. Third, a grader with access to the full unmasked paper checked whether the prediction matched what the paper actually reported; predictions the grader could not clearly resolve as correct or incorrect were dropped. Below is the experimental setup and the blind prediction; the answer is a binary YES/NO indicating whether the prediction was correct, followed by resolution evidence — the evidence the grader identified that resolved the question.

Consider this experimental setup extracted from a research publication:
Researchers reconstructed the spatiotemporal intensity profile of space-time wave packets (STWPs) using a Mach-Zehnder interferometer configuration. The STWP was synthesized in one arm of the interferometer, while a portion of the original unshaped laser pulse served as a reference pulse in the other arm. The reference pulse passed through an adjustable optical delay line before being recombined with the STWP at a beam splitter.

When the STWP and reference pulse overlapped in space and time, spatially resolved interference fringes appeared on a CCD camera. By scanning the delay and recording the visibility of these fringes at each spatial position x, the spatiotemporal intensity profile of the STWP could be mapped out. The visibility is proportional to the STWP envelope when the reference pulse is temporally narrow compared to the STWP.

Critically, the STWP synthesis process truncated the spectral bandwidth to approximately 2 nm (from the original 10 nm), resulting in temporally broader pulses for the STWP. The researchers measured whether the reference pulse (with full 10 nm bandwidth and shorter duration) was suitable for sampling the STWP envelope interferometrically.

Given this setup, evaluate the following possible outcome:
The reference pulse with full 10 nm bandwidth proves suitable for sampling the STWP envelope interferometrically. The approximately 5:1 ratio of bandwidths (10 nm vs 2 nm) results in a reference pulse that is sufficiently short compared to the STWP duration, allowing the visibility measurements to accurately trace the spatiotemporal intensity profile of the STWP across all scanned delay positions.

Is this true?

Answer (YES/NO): YES